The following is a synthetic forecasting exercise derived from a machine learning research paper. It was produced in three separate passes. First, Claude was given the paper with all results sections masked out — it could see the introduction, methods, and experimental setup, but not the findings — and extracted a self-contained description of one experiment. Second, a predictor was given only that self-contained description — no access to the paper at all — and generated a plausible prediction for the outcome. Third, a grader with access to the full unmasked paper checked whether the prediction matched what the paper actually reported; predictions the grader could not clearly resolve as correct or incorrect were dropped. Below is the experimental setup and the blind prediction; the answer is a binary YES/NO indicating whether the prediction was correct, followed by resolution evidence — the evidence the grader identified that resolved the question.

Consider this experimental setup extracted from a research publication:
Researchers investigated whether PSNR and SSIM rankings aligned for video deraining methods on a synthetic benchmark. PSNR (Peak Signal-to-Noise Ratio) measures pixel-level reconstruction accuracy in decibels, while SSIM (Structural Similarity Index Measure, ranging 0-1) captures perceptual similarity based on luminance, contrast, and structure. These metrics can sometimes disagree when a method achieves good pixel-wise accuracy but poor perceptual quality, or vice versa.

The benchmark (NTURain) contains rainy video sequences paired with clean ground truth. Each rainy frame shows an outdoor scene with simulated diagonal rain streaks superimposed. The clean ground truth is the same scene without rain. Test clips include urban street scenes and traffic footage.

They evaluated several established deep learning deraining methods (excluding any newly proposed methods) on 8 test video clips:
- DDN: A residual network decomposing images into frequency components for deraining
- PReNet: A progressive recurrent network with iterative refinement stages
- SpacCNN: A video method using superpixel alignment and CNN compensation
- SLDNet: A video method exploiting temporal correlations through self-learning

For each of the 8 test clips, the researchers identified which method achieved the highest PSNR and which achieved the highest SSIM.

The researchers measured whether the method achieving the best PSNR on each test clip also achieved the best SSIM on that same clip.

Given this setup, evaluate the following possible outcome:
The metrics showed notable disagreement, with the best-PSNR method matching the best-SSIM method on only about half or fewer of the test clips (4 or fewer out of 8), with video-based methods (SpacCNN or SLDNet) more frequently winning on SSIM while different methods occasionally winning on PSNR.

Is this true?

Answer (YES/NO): NO